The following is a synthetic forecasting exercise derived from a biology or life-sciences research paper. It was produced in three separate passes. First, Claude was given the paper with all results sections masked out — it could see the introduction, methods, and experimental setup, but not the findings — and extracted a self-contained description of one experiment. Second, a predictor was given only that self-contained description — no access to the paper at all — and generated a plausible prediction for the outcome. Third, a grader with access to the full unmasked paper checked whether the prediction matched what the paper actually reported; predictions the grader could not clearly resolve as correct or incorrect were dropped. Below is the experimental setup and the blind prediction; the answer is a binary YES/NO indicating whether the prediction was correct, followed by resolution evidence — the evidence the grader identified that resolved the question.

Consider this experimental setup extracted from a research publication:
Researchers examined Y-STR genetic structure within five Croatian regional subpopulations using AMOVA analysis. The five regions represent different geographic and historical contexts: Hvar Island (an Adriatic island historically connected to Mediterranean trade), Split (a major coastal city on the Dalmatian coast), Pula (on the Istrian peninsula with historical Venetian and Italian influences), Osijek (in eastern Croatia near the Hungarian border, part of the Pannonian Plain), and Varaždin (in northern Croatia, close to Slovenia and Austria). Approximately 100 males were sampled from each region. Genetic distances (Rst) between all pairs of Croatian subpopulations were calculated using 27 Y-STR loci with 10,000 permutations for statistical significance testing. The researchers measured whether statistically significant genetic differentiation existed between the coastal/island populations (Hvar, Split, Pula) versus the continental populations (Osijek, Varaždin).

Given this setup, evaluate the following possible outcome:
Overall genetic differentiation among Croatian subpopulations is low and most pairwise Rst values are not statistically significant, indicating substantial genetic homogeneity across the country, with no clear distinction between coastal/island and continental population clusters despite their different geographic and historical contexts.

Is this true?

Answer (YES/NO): NO